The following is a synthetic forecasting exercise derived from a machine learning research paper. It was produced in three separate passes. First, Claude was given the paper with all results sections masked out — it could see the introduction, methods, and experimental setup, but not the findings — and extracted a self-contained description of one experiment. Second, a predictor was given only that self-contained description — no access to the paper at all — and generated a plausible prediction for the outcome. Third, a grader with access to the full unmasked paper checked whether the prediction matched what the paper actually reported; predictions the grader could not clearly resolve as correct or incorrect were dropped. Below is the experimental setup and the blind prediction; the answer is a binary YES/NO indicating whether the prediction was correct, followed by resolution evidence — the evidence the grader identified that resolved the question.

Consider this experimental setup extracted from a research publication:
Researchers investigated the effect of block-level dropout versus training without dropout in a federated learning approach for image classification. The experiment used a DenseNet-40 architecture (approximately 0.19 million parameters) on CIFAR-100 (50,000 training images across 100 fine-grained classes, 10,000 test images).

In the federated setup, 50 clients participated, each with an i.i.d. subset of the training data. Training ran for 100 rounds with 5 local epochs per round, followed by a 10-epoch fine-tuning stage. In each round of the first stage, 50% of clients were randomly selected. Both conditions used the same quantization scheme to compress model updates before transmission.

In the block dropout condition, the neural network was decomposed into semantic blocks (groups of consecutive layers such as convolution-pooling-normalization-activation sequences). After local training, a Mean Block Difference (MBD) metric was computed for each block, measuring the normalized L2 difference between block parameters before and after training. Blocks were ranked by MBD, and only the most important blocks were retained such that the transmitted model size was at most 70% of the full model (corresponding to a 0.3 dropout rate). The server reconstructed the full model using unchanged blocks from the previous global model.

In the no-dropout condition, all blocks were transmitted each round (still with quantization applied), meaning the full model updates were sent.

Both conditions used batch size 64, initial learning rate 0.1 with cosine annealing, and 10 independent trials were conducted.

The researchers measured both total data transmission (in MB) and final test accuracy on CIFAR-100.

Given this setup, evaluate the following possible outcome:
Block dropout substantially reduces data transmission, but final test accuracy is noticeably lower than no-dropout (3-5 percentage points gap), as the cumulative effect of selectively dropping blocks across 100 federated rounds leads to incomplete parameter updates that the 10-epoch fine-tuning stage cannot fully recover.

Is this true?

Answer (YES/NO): NO